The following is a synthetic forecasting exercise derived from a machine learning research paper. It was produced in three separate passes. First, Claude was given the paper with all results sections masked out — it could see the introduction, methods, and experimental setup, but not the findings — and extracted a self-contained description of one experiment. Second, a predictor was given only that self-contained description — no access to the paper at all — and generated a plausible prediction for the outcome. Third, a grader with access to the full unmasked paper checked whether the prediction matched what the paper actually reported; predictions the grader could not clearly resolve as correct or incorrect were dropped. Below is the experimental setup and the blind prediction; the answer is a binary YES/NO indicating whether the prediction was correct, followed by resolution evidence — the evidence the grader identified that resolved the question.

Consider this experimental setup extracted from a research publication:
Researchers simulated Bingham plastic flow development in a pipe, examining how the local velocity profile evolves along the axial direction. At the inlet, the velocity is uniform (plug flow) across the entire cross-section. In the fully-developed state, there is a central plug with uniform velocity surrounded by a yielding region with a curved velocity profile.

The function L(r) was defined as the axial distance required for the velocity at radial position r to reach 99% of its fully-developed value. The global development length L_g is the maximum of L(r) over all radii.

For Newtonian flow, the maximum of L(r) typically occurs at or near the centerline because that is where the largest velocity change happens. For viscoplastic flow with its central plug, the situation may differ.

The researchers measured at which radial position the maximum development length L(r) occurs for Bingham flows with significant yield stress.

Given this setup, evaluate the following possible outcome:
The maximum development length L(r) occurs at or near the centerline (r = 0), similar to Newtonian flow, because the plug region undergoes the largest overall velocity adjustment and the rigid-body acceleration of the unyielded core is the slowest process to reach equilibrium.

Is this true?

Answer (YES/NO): NO